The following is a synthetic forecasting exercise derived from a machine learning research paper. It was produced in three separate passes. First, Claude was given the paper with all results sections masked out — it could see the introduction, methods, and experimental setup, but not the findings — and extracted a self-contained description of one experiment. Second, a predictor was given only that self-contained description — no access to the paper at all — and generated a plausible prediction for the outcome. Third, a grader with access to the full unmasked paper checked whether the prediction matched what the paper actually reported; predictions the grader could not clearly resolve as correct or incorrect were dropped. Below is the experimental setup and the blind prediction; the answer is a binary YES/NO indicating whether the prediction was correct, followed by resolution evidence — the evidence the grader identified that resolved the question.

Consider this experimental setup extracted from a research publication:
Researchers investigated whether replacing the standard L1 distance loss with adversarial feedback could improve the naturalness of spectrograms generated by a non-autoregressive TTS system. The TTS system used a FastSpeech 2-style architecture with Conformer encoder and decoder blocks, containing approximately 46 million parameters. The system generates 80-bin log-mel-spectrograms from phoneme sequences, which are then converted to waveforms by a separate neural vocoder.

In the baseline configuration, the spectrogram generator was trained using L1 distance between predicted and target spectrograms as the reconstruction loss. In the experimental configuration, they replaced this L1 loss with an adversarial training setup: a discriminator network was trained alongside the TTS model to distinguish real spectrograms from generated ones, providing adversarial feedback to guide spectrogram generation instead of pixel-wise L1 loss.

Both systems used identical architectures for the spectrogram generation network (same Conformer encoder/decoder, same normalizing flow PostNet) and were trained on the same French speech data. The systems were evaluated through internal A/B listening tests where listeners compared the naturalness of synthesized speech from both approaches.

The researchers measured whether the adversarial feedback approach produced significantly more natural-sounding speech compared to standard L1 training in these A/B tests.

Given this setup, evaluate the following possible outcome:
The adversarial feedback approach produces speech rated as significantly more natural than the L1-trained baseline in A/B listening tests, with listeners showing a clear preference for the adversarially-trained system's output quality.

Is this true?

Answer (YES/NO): NO